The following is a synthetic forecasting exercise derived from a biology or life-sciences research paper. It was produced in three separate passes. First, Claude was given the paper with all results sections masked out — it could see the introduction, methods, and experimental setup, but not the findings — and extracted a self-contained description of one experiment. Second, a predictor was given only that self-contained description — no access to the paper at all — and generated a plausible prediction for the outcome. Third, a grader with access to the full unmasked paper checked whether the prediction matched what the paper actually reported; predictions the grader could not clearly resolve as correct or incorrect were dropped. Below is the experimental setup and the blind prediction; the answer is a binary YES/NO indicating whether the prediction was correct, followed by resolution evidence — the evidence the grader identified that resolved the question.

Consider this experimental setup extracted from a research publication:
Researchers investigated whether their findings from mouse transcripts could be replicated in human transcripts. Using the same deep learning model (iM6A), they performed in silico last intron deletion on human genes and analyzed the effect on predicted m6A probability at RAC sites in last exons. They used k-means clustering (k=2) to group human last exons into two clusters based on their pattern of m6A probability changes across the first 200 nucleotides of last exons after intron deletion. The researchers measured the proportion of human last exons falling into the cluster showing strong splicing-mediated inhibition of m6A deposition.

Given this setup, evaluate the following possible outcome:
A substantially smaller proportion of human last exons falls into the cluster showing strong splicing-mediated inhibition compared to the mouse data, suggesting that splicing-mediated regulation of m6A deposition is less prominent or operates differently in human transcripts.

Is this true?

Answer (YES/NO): NO